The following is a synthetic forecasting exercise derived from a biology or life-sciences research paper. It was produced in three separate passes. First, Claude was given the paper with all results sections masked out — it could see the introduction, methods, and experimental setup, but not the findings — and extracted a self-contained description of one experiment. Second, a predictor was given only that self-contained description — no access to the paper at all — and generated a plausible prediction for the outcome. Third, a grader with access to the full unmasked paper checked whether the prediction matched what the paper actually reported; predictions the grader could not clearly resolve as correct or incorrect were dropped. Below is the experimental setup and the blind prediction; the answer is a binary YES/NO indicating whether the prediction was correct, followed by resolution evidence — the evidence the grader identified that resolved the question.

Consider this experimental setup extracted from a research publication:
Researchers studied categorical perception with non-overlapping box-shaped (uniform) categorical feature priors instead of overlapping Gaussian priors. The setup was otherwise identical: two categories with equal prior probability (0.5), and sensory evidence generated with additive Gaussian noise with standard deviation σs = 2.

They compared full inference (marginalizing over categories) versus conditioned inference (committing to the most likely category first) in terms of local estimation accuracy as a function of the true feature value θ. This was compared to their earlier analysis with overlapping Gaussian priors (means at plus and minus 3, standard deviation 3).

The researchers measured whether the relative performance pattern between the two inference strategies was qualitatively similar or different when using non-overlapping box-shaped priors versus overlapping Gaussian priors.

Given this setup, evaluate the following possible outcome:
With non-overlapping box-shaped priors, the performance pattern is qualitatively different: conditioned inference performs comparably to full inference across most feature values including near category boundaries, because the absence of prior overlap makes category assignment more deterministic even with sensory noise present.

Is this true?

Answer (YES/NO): NO